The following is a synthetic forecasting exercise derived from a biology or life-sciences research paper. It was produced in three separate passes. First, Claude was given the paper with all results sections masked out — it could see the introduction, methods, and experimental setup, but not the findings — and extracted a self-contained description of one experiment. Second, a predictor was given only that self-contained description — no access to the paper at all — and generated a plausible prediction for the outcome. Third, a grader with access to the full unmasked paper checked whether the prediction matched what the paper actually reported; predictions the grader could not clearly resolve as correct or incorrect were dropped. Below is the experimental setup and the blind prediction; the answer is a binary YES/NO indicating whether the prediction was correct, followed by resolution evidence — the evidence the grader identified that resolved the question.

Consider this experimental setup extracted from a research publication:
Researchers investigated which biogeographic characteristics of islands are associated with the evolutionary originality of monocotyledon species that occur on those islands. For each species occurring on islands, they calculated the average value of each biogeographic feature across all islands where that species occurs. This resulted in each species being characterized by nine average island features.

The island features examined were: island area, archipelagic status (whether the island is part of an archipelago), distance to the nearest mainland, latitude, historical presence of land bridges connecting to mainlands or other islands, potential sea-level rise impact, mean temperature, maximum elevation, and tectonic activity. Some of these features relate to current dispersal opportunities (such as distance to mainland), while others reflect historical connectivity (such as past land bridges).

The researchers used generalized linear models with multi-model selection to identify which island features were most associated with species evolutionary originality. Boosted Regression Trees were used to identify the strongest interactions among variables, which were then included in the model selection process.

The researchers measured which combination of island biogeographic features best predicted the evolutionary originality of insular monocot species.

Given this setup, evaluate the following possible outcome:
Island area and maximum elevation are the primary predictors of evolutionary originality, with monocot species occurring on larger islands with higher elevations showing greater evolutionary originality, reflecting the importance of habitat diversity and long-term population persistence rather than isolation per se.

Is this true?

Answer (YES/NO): NO